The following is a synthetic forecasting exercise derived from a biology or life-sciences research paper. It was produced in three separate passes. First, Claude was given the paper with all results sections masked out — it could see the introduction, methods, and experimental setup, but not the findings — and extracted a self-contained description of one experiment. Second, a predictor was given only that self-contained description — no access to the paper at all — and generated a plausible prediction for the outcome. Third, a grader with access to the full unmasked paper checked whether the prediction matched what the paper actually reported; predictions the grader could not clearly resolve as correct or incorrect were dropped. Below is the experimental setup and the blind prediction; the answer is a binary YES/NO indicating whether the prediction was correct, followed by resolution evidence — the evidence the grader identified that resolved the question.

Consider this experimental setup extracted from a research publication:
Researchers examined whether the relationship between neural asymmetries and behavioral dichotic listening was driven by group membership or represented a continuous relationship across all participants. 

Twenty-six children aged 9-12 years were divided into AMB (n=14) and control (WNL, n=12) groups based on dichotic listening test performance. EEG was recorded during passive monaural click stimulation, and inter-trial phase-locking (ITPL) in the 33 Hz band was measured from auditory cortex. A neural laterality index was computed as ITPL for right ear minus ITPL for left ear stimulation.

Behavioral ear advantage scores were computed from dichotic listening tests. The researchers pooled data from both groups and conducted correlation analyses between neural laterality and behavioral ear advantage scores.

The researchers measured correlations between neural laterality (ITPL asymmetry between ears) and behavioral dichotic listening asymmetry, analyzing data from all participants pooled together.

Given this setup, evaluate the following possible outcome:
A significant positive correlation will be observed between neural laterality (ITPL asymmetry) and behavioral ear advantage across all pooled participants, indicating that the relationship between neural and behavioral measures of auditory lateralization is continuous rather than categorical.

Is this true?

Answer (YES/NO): YES